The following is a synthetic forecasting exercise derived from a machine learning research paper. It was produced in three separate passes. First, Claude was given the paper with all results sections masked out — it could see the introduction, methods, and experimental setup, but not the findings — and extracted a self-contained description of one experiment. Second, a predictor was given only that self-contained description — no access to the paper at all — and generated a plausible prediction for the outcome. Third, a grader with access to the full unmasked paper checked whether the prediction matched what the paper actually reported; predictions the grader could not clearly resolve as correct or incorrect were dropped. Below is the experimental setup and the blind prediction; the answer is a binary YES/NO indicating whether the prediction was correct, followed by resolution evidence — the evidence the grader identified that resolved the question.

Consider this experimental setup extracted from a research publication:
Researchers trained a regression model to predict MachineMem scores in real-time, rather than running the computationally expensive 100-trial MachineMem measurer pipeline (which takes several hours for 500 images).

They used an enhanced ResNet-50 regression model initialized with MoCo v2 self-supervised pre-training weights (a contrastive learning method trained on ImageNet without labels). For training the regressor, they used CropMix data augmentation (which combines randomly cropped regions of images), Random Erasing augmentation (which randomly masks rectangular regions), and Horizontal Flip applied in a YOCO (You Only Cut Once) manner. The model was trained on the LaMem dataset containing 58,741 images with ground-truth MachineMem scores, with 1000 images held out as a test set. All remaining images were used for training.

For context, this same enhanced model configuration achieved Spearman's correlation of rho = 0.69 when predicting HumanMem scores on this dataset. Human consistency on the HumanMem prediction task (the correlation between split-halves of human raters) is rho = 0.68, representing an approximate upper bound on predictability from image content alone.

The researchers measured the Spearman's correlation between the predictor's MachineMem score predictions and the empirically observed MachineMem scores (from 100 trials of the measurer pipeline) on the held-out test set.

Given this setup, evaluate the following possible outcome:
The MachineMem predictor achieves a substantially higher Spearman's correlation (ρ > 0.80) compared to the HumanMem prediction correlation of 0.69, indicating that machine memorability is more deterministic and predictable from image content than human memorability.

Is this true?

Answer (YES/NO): NO